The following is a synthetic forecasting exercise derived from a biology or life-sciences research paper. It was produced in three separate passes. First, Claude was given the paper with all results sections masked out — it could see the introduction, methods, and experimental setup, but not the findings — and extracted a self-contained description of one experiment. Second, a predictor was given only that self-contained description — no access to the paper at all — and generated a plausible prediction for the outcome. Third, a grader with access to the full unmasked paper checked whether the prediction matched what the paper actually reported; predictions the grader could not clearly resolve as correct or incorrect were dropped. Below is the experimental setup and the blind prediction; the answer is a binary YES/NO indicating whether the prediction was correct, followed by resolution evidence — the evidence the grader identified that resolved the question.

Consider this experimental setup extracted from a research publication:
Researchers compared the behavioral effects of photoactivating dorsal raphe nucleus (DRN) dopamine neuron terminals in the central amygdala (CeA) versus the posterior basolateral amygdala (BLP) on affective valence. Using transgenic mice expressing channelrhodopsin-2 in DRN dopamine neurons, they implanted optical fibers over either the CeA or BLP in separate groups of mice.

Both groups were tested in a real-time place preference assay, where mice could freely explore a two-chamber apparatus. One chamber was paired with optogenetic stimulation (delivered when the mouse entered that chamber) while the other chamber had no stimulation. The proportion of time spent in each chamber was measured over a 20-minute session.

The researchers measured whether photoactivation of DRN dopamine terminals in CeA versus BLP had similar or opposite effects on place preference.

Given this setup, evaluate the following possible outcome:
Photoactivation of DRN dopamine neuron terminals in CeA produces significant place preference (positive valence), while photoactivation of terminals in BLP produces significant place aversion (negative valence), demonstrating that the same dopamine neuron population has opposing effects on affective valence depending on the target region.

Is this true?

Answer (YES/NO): NO